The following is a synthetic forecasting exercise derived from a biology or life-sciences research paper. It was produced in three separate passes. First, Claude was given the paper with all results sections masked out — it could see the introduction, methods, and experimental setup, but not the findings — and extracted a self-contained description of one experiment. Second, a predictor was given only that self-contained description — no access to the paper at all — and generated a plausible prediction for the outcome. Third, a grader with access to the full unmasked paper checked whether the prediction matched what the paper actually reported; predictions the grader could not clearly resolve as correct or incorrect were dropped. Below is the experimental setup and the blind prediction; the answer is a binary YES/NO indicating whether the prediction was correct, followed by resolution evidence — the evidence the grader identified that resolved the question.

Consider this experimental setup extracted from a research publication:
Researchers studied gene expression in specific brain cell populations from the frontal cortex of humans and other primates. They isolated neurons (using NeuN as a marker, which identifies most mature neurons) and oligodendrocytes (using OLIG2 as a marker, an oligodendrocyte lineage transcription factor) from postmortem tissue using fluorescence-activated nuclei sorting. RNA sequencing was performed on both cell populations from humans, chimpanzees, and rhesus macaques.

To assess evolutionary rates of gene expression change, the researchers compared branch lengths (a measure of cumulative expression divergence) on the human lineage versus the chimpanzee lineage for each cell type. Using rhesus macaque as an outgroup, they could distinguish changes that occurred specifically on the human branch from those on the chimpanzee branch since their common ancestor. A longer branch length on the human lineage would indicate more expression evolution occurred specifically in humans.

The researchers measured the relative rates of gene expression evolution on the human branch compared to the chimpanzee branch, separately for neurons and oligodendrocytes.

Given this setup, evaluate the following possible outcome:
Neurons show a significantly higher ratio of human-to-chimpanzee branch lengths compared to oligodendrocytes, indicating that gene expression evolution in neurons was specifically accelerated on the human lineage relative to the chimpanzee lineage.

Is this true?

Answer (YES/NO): NO